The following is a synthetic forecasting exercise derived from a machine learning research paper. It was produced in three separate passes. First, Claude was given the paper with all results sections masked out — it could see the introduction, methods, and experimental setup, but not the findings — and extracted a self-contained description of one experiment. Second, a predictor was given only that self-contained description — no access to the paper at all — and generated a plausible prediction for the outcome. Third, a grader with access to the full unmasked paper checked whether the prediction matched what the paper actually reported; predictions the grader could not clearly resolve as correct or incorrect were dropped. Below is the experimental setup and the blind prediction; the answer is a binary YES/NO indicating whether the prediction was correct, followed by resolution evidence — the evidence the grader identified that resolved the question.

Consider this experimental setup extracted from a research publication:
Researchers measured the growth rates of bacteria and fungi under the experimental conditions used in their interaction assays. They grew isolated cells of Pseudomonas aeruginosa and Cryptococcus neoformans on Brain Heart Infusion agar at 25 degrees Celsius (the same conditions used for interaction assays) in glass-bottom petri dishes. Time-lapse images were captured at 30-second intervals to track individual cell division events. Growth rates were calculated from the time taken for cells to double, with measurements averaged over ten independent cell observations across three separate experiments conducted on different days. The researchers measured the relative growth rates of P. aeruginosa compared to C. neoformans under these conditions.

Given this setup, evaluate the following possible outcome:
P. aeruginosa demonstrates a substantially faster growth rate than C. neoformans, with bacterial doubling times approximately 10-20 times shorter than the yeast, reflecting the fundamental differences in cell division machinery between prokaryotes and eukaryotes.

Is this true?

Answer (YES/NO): NO